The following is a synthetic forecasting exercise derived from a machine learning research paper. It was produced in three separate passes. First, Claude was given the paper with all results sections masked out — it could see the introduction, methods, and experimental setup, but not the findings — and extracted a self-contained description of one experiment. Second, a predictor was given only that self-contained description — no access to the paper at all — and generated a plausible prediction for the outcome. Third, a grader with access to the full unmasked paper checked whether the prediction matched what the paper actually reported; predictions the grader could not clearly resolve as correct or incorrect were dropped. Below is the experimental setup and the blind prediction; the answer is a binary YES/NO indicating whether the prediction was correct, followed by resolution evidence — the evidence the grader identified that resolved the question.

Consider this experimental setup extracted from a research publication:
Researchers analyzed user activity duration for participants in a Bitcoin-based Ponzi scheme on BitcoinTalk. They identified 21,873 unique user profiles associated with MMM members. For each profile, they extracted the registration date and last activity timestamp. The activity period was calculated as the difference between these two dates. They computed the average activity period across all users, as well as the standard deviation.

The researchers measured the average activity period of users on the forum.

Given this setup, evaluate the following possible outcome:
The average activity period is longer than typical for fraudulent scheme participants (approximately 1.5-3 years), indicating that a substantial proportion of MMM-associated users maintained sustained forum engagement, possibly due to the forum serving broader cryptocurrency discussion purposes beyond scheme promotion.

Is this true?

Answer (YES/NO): NO